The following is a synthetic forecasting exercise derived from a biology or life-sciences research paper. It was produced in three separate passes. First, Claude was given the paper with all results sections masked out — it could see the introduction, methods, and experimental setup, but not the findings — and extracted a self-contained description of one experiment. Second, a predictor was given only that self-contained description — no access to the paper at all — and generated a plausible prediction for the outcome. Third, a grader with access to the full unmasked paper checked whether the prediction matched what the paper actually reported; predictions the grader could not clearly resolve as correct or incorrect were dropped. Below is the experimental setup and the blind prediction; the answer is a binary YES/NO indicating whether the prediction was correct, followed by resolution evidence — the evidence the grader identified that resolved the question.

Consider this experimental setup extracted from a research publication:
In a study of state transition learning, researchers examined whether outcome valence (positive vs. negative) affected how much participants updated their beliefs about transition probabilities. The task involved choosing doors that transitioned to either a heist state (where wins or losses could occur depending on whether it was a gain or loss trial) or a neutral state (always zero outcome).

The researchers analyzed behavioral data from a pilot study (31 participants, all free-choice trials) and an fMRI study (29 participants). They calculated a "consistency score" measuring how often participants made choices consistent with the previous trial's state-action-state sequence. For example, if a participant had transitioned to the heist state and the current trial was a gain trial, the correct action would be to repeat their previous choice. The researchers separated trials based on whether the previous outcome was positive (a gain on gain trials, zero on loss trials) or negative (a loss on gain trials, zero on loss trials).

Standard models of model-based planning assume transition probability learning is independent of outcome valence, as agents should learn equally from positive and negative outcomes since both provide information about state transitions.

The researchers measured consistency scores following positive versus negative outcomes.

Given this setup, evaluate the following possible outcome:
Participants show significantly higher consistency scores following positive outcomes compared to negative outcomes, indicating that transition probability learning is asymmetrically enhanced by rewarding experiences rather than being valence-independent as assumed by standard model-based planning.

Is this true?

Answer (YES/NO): YES